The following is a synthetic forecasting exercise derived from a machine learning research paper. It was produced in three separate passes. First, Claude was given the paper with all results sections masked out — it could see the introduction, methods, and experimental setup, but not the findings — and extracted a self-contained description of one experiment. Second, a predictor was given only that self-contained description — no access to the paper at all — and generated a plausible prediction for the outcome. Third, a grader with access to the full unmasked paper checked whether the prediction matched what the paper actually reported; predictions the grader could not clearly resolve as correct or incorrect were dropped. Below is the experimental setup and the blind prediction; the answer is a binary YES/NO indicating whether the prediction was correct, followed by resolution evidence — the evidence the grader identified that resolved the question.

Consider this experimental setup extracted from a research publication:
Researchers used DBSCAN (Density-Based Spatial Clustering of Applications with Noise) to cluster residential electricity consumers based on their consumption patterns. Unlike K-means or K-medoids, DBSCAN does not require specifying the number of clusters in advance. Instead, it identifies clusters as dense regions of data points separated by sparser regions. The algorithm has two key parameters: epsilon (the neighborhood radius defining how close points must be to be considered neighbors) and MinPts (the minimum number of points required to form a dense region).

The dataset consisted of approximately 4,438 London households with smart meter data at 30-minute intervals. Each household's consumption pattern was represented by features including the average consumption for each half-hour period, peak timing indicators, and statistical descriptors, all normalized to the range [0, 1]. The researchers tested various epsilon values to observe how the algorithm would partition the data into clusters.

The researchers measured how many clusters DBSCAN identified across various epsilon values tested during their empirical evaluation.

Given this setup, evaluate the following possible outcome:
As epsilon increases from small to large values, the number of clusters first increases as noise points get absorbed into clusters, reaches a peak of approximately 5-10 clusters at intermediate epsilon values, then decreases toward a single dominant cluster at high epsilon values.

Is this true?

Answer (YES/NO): NO